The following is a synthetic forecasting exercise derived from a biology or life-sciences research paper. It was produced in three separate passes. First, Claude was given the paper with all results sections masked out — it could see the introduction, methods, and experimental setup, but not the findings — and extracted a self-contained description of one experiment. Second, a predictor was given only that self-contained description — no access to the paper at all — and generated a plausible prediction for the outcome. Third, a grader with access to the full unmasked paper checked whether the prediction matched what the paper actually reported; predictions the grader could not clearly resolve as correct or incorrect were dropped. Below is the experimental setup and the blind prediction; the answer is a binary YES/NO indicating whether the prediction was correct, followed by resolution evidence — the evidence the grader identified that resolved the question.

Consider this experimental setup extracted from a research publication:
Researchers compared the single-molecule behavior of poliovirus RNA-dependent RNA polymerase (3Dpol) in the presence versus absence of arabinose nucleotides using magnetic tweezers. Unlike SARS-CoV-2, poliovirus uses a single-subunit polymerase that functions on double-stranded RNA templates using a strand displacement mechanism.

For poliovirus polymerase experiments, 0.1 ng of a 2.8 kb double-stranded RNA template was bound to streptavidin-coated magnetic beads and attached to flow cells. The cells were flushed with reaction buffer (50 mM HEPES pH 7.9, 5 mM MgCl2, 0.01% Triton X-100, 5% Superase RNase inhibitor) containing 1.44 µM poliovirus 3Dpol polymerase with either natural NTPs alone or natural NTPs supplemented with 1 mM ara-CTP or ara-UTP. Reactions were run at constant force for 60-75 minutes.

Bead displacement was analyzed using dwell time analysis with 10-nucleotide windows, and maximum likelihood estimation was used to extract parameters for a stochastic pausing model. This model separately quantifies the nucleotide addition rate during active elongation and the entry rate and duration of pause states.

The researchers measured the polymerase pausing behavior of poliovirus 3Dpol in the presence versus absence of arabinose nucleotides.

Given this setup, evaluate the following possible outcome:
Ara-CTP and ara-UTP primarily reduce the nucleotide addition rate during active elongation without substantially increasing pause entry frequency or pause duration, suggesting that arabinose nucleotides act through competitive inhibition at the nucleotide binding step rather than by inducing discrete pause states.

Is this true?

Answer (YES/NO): NO